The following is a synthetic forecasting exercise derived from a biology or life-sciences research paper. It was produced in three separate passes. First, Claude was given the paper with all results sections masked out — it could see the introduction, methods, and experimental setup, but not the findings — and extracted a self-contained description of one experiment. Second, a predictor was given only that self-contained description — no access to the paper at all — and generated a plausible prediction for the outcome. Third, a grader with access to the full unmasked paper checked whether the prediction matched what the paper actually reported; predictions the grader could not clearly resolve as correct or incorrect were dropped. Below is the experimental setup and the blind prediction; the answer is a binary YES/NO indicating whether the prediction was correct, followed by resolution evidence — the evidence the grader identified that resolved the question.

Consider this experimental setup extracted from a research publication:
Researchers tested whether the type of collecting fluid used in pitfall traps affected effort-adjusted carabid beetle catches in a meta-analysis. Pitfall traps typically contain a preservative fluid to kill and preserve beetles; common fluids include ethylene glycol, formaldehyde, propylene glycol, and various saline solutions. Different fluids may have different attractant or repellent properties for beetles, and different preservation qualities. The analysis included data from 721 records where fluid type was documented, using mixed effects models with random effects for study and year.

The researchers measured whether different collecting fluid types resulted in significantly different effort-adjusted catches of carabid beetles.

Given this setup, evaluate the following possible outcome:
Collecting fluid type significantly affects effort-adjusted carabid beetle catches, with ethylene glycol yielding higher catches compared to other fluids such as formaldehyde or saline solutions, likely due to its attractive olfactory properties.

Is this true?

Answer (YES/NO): NO